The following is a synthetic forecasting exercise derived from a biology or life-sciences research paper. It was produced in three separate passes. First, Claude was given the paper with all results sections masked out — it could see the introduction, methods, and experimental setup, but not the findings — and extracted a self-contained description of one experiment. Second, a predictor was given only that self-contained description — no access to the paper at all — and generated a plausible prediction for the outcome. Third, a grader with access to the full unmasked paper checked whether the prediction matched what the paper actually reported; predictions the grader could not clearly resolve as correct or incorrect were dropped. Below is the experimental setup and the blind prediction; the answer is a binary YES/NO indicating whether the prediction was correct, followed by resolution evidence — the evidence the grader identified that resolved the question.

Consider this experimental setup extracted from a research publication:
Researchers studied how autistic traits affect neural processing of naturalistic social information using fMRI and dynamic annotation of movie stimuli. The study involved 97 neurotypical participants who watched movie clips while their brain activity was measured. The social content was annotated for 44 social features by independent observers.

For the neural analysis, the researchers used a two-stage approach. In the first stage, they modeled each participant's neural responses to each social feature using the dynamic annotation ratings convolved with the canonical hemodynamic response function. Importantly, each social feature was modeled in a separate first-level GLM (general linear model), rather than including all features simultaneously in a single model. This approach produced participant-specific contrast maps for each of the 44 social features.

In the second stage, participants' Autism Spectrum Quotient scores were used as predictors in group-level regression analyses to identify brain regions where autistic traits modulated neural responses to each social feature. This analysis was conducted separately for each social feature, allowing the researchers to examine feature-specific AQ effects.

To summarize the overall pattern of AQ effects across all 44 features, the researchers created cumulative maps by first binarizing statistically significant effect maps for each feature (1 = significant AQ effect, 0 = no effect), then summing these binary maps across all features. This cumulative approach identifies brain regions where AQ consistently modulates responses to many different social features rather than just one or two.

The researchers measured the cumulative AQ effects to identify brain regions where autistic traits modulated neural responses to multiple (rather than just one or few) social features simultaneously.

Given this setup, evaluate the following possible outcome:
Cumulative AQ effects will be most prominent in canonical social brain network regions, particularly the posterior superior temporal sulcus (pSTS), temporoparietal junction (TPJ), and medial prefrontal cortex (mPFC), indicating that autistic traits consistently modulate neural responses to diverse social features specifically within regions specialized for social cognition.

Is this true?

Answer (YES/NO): NO